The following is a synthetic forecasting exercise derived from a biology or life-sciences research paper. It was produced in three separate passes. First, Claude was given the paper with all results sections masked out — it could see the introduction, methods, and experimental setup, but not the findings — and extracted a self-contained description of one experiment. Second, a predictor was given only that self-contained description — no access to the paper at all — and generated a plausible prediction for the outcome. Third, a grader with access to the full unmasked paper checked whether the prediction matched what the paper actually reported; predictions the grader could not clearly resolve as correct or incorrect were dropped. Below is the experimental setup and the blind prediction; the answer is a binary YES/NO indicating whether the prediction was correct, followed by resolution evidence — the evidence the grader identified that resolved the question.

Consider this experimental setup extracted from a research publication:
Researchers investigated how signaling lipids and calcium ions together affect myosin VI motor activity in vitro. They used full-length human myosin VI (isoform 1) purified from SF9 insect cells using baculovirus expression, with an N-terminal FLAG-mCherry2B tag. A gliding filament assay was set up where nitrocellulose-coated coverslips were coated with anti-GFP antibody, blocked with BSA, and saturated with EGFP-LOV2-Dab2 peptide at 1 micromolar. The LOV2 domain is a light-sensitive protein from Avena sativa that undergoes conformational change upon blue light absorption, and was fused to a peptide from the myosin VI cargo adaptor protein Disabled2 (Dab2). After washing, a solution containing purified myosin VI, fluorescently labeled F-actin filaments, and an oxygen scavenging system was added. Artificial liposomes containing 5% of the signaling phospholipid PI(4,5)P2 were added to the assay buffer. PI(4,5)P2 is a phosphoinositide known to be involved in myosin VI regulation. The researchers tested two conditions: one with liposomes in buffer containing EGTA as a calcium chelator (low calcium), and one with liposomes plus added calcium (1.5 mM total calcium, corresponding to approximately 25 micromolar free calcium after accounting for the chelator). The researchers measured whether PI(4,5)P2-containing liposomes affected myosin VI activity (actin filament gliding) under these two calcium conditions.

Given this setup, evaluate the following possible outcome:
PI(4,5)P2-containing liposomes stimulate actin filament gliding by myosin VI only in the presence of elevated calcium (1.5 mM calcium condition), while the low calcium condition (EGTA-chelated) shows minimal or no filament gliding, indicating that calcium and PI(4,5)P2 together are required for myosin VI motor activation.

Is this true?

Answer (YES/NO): YES